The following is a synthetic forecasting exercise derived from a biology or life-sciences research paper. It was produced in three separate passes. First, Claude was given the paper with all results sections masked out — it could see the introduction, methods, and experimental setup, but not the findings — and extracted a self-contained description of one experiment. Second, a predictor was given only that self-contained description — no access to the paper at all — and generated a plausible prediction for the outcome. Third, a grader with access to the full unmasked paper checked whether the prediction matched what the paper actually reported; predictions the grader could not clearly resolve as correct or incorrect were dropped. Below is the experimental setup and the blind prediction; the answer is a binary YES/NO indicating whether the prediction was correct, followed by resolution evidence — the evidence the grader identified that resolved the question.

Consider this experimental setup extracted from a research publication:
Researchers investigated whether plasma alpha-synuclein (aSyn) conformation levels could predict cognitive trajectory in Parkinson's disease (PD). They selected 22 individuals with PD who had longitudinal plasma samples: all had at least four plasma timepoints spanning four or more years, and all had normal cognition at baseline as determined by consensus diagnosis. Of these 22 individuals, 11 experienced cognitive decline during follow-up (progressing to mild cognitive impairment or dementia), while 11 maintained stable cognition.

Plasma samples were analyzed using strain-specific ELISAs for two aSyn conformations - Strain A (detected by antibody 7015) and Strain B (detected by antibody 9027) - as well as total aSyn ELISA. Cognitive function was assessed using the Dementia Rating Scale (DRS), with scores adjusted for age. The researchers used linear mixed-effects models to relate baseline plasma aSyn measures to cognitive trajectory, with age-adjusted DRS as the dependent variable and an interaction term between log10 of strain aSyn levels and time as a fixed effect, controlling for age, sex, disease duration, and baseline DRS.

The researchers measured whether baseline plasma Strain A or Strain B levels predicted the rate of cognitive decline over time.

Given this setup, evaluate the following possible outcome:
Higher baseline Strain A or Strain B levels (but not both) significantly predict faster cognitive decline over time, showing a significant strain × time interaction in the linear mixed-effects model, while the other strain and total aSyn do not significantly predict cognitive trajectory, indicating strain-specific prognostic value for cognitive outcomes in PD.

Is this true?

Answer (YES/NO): NO